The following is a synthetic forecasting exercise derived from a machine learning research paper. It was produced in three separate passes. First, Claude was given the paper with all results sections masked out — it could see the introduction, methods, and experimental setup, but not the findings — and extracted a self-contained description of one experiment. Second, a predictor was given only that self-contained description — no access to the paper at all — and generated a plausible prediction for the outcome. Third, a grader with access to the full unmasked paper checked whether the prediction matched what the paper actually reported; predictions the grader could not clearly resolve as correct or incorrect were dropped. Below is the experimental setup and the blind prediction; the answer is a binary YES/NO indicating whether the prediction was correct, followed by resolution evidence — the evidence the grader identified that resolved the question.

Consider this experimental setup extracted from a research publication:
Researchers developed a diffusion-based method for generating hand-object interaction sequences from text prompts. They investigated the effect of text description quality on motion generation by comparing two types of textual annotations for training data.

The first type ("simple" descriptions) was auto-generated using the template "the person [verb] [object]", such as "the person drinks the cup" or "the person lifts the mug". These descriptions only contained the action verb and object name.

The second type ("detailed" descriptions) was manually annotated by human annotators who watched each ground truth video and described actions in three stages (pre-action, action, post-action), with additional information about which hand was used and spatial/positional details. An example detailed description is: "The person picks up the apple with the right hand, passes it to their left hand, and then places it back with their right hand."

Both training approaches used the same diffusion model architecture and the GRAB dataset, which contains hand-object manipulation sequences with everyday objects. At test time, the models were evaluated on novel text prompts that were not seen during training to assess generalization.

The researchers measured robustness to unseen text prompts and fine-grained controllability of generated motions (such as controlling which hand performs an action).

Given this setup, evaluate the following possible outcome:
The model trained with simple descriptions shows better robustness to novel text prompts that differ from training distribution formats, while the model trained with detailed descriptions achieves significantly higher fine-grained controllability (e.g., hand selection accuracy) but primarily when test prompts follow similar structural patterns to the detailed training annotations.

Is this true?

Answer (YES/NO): NO